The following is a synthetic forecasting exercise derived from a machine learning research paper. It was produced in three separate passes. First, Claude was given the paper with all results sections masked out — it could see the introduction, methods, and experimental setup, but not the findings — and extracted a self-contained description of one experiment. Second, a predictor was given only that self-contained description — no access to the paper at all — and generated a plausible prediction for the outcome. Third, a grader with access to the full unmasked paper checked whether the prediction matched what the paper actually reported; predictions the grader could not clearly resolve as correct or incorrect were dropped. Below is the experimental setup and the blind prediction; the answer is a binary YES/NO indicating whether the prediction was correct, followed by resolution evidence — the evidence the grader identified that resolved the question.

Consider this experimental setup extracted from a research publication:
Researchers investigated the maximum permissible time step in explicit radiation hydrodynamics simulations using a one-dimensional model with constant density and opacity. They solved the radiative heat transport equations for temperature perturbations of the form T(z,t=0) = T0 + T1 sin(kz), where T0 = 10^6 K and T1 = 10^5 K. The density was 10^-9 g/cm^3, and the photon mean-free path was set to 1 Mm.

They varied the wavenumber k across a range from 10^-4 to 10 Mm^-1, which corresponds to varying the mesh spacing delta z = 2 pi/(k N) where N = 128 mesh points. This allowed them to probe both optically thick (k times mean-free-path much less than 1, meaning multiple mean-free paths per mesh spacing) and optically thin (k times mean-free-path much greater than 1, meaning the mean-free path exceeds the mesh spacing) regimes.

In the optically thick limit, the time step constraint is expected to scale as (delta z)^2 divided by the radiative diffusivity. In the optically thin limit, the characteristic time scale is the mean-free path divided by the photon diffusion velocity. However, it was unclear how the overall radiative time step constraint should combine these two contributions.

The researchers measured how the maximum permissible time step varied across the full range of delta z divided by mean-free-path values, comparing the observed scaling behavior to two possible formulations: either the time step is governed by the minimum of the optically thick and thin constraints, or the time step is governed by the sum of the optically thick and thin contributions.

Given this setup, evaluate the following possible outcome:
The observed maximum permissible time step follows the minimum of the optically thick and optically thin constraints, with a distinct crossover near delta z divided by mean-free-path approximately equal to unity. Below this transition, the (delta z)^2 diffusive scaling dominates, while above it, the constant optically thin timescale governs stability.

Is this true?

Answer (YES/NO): NO